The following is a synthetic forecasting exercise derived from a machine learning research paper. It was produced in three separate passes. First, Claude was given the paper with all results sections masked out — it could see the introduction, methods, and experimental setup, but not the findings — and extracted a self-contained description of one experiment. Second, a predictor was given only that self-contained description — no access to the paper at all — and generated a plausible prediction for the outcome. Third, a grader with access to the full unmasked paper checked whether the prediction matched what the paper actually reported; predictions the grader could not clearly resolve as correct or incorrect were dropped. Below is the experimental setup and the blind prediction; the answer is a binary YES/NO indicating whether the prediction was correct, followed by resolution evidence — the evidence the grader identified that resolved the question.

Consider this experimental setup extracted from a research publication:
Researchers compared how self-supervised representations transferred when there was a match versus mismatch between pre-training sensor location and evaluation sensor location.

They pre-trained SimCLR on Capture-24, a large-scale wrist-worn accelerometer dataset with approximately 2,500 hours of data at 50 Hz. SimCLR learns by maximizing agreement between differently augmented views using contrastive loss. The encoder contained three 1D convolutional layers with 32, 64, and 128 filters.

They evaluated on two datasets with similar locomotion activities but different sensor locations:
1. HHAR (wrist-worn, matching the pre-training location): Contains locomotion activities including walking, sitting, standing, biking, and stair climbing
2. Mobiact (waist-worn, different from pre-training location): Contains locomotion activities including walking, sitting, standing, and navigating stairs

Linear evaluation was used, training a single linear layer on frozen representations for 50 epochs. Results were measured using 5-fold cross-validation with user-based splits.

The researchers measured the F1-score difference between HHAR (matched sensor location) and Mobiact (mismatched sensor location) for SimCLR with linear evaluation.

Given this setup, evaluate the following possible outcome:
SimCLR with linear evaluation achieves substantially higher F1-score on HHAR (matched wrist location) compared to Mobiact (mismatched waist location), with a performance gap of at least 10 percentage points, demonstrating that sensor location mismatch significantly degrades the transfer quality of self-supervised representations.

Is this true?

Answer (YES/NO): NO